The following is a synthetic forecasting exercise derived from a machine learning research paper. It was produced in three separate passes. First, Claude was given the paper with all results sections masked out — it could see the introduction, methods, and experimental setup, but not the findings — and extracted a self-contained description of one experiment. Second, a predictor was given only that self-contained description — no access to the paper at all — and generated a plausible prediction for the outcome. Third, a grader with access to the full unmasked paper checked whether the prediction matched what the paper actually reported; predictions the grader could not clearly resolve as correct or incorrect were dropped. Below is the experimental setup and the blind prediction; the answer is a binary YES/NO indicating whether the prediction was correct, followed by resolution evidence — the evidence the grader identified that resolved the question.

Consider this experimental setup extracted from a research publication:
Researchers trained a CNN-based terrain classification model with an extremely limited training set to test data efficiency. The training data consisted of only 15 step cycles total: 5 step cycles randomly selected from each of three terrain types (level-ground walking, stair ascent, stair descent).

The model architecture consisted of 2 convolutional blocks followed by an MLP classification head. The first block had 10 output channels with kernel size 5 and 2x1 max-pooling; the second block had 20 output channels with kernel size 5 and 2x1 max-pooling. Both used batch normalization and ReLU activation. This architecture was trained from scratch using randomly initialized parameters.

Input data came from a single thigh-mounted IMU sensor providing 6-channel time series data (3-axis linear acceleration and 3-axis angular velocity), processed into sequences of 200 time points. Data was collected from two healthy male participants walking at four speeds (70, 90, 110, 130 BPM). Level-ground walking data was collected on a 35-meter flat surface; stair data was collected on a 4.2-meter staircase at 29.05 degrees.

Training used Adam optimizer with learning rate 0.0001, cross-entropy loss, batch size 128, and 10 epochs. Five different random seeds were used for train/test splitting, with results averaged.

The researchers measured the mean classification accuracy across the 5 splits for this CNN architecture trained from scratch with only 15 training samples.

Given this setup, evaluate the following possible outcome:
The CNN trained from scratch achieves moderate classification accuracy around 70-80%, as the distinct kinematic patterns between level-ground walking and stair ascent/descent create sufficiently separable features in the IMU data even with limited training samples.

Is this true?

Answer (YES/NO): NO